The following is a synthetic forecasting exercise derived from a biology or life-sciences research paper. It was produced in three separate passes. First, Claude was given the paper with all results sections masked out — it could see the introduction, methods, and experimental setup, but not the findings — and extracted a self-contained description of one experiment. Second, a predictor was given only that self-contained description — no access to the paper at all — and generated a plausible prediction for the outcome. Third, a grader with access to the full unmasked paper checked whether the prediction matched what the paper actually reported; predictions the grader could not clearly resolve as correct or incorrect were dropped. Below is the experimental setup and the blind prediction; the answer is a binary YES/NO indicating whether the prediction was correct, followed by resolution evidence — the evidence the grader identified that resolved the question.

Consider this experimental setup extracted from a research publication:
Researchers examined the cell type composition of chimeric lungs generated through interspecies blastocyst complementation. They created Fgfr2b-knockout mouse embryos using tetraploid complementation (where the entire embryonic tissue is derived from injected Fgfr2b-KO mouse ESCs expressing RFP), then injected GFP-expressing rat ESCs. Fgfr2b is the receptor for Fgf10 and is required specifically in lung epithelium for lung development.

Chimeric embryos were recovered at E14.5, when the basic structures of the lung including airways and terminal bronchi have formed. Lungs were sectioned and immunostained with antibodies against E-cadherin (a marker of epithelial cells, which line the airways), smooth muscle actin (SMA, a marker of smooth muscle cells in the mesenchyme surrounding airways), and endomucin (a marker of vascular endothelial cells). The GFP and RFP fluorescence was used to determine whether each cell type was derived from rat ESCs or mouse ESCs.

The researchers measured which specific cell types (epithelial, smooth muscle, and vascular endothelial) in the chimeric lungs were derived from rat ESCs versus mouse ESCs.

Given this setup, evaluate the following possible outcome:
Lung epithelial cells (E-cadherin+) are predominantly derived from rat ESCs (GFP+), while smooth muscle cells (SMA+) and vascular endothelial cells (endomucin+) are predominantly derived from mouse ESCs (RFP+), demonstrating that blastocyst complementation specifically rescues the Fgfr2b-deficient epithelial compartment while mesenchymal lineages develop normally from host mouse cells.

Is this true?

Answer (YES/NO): YES